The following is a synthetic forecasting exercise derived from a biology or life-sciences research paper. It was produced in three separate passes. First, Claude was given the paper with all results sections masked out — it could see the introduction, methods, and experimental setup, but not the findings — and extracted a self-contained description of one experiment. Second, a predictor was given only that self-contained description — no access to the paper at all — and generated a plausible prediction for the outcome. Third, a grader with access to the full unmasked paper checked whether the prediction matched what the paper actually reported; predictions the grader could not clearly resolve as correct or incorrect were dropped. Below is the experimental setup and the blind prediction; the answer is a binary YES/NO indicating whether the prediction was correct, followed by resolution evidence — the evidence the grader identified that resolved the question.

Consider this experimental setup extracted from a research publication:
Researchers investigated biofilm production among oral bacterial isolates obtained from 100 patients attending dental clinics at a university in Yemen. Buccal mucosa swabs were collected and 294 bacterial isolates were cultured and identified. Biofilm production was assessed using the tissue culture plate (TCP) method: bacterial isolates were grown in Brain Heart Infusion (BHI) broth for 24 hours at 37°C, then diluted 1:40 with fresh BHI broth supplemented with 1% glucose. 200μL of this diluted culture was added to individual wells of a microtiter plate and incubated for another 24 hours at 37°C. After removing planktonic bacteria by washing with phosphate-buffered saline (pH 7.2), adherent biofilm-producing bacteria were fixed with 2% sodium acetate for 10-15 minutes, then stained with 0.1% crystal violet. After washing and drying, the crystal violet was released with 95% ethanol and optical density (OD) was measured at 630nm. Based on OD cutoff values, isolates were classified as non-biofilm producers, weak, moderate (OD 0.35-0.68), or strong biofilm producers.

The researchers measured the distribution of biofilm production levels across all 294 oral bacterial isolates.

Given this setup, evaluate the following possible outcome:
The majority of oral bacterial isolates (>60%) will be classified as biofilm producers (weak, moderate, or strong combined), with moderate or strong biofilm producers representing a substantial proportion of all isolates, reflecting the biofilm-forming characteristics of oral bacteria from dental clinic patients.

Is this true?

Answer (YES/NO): YES